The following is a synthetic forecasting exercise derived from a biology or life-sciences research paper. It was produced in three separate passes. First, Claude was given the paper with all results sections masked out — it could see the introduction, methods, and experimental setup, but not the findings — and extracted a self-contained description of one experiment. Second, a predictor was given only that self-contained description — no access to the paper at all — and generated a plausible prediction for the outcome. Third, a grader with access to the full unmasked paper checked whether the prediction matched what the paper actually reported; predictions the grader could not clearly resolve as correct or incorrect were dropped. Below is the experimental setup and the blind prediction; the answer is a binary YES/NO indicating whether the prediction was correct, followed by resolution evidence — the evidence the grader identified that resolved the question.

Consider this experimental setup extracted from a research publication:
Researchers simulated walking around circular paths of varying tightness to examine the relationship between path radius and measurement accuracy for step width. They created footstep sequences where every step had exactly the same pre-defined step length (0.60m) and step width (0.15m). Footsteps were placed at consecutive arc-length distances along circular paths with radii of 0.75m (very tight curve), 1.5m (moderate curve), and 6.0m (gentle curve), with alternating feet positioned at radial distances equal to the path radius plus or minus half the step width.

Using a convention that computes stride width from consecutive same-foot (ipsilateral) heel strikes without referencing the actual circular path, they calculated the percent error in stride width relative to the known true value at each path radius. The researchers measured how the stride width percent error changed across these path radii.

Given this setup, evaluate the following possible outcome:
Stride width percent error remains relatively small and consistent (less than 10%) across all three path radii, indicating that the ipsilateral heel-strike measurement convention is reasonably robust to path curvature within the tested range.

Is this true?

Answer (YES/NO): NO